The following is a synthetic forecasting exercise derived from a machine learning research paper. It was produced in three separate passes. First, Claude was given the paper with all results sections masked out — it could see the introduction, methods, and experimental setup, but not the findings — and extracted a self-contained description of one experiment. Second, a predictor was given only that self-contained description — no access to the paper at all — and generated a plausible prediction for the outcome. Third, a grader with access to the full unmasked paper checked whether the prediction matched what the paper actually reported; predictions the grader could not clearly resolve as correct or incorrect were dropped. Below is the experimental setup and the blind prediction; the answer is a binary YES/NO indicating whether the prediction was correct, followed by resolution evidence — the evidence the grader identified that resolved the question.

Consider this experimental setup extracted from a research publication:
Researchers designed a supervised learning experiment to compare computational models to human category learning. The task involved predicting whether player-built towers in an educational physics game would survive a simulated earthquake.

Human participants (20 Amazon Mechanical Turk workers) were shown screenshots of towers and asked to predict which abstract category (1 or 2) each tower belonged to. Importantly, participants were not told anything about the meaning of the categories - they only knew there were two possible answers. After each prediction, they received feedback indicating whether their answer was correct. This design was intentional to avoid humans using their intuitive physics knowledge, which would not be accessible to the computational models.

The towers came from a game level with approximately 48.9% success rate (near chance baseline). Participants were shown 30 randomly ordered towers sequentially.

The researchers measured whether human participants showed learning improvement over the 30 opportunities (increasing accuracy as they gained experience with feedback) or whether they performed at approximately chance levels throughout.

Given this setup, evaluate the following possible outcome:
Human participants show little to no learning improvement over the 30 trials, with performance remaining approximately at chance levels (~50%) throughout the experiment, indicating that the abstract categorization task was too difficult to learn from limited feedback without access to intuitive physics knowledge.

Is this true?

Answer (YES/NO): NO